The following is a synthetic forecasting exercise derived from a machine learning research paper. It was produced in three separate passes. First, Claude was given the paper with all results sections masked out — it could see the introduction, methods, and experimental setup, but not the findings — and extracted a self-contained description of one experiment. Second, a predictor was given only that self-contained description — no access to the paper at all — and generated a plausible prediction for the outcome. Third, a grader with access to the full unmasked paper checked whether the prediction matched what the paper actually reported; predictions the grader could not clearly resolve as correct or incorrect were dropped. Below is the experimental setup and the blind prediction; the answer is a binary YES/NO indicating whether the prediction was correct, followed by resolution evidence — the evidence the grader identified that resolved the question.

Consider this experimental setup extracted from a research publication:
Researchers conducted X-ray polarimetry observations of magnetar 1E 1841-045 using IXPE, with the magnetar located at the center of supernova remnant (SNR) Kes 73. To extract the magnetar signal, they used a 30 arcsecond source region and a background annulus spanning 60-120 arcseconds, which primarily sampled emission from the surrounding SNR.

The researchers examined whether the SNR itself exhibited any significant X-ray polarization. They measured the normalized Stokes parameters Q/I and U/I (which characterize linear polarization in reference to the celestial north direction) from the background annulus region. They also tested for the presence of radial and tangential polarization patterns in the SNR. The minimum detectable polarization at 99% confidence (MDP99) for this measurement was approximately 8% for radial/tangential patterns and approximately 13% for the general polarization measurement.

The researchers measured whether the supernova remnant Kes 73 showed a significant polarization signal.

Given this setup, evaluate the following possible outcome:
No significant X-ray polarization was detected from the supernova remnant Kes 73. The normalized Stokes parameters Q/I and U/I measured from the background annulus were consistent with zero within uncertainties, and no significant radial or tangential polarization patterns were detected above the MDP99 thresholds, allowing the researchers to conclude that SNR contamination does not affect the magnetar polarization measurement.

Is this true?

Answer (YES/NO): YES